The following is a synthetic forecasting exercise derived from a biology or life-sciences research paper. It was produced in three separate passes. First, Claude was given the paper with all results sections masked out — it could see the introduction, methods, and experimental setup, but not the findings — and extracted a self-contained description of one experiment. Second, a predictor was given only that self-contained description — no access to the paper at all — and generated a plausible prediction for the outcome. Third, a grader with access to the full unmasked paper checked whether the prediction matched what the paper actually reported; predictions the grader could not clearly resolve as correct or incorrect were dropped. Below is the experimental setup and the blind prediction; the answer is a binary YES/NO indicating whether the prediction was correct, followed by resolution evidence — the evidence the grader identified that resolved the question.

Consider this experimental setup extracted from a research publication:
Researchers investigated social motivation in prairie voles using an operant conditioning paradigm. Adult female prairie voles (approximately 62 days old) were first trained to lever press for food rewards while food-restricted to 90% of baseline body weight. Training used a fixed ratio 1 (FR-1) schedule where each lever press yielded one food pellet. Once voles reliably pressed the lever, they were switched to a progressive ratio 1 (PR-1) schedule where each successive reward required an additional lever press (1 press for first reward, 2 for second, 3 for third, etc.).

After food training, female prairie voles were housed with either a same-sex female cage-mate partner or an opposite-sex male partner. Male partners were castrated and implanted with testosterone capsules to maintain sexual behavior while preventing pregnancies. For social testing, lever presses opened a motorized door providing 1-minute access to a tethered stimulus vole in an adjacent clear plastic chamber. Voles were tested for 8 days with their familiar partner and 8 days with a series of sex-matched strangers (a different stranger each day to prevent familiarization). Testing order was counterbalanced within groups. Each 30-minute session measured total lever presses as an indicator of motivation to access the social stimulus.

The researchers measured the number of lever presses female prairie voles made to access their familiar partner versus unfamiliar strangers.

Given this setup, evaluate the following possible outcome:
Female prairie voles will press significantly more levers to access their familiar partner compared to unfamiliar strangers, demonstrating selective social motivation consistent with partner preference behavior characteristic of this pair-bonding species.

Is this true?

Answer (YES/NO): YES